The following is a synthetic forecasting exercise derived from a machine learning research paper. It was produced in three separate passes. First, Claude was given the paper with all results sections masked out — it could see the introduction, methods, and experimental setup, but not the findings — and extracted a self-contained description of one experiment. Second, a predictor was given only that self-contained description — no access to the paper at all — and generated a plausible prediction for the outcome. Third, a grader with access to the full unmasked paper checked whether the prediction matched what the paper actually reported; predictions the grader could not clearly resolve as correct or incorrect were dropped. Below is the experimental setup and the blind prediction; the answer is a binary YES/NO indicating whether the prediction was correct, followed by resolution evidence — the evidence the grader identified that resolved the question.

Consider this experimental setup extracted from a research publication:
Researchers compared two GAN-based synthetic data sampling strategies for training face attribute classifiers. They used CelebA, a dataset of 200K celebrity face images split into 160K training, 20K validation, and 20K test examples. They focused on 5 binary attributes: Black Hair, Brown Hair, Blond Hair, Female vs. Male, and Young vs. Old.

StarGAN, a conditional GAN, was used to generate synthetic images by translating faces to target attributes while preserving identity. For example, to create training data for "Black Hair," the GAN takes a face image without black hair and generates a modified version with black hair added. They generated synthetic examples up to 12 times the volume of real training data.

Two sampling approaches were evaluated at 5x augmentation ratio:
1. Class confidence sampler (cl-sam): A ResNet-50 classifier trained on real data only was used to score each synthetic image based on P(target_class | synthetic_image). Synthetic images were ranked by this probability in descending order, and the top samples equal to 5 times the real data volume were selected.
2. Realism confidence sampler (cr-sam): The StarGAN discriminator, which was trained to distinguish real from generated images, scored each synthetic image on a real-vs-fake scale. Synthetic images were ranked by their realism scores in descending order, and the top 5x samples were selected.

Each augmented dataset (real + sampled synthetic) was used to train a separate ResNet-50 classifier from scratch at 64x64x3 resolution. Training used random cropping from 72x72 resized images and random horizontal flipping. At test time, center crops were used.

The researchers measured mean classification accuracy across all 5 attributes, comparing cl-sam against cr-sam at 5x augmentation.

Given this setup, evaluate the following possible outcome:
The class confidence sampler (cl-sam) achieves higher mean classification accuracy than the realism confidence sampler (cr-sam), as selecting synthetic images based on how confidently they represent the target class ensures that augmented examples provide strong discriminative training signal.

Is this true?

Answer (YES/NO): YES